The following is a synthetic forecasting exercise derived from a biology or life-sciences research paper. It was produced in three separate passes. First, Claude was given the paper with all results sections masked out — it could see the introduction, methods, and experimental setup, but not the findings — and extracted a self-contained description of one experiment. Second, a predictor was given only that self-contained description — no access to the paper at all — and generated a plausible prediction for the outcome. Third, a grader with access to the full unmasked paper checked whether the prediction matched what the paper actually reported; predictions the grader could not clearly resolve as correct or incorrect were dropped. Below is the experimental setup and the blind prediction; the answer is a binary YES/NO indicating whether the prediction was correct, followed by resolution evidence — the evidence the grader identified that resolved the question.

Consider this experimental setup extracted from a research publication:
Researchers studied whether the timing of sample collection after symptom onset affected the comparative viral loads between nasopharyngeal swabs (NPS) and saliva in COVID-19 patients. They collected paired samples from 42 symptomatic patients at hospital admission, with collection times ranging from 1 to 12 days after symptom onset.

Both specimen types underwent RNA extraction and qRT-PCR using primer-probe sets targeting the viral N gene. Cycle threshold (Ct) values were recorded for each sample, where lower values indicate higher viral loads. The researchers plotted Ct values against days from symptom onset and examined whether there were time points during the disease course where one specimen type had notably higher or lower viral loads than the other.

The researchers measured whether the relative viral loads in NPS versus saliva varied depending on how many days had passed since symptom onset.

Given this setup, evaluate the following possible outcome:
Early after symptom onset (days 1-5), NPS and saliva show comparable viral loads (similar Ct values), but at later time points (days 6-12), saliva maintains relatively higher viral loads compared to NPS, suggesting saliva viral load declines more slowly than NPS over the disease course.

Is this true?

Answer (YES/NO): NO